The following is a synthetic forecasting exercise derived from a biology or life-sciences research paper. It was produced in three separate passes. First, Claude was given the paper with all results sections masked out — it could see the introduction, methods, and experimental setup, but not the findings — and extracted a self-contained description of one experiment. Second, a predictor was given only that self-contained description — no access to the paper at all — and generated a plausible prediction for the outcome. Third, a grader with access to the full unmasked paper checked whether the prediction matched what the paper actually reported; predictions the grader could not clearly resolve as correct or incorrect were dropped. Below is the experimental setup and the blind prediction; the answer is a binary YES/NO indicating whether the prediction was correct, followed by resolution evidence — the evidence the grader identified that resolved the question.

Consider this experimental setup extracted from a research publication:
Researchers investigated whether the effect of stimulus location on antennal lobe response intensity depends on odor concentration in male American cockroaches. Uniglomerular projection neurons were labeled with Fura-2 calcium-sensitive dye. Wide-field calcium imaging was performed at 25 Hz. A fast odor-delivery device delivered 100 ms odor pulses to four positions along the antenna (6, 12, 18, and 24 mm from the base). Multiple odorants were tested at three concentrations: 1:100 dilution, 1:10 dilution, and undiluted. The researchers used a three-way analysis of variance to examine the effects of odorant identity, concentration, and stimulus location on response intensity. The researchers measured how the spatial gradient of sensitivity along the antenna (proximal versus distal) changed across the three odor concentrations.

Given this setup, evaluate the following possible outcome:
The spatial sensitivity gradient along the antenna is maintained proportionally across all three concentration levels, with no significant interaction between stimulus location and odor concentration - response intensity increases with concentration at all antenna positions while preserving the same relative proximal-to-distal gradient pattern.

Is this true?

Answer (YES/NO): NO